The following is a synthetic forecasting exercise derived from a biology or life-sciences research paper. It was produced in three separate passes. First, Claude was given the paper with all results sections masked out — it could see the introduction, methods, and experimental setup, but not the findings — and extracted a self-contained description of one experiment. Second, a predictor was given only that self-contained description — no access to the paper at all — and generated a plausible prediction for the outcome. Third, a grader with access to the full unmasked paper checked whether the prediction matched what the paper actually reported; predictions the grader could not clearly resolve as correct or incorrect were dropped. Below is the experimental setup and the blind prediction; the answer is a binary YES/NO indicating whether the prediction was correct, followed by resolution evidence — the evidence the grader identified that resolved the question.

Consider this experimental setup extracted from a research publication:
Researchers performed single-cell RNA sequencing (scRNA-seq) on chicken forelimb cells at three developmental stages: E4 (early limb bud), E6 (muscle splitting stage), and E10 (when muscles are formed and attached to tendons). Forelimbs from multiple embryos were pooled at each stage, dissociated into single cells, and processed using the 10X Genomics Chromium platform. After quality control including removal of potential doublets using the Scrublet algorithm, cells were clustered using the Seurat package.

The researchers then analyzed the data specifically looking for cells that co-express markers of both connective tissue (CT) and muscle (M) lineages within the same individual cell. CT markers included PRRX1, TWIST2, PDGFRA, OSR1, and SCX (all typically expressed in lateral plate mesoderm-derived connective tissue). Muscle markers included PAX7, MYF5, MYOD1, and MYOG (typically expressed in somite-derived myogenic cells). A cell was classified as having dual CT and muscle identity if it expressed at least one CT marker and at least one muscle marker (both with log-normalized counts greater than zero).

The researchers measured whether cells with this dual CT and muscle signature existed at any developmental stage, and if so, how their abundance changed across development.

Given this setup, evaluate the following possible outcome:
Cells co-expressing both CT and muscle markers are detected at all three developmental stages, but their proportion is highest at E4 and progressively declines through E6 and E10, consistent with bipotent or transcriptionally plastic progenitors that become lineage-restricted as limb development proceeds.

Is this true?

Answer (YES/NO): NO